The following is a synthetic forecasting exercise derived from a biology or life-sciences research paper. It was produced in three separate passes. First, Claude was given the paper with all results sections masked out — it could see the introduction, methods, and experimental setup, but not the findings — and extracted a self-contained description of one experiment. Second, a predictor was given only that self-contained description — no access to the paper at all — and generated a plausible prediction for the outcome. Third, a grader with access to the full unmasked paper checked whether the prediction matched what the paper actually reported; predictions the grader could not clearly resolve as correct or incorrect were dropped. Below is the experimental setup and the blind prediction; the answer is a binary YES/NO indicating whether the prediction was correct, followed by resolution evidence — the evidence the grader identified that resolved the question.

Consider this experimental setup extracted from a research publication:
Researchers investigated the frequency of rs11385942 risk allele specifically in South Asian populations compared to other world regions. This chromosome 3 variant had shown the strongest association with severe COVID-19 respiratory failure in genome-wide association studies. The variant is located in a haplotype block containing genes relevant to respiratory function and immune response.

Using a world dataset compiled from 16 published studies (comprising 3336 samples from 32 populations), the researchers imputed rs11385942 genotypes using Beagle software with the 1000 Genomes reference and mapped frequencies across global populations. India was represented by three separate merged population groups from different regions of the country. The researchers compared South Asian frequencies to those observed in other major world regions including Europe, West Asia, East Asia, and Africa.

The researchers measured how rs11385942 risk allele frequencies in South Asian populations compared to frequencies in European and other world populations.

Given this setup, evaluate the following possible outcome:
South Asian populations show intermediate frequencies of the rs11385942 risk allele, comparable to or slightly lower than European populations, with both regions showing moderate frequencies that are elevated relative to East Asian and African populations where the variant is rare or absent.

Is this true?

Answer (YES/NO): NO